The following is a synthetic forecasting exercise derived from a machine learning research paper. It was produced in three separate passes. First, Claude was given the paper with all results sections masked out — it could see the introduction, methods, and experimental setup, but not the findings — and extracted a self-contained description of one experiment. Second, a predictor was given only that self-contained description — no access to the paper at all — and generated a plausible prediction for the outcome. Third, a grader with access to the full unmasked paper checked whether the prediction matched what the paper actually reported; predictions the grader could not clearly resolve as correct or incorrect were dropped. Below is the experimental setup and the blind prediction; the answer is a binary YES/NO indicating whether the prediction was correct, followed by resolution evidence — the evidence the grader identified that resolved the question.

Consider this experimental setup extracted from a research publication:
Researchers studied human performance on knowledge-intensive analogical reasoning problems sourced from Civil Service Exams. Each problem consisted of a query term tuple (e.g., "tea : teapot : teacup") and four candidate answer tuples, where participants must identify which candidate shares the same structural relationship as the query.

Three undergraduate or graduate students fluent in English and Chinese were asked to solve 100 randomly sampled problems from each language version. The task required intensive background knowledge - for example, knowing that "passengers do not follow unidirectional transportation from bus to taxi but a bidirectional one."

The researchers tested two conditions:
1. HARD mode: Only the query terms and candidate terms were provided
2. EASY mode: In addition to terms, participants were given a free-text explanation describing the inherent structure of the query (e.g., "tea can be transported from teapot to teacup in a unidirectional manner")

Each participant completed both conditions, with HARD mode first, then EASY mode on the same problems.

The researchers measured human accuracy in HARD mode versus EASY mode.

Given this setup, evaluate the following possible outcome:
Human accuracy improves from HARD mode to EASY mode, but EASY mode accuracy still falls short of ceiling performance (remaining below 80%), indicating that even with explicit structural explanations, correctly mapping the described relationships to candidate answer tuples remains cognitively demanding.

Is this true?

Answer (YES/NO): NO